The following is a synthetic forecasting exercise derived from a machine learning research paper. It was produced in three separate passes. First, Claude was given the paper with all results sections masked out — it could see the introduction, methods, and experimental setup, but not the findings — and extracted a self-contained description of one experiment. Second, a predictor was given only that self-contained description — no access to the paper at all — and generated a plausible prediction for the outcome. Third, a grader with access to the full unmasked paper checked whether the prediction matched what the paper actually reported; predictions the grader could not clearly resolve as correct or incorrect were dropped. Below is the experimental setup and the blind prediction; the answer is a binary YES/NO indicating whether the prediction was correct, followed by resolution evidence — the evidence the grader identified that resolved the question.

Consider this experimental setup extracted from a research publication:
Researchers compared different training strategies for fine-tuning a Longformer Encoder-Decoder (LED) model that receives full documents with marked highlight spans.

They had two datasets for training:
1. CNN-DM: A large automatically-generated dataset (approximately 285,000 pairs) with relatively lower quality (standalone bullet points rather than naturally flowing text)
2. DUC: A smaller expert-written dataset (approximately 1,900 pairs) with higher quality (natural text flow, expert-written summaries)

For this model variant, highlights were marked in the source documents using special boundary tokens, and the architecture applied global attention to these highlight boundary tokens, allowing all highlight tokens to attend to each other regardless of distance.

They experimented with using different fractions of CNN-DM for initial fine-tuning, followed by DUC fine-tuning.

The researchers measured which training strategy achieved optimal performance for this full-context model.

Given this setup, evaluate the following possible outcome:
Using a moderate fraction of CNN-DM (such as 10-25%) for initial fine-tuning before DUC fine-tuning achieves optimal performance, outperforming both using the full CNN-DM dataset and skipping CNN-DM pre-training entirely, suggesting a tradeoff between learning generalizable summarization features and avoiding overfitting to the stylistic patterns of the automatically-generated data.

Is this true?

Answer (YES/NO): NO